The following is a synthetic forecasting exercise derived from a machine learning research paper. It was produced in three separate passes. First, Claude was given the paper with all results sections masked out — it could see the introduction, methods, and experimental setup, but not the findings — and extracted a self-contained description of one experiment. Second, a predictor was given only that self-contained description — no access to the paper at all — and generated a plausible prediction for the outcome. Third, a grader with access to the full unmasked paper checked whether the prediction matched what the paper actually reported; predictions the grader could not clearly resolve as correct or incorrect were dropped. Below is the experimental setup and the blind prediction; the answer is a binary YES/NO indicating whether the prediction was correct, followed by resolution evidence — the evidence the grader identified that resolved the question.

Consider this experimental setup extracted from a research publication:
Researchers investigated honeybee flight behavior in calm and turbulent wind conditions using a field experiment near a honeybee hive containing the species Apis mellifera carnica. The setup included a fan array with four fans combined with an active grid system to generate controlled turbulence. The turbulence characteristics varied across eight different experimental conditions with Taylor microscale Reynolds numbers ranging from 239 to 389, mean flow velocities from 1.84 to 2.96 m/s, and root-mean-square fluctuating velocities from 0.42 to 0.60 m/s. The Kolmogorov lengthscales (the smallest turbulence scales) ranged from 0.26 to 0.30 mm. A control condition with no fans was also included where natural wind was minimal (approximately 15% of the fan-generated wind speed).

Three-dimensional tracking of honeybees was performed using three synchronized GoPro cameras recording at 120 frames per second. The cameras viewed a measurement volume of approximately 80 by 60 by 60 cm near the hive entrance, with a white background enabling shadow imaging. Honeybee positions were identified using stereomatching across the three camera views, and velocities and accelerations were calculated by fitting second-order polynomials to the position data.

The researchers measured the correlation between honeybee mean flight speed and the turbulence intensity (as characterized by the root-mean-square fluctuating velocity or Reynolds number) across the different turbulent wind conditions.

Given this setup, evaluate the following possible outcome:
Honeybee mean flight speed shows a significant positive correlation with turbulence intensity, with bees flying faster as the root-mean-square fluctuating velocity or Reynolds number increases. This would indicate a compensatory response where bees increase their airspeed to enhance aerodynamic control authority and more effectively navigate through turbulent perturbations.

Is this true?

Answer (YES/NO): NO